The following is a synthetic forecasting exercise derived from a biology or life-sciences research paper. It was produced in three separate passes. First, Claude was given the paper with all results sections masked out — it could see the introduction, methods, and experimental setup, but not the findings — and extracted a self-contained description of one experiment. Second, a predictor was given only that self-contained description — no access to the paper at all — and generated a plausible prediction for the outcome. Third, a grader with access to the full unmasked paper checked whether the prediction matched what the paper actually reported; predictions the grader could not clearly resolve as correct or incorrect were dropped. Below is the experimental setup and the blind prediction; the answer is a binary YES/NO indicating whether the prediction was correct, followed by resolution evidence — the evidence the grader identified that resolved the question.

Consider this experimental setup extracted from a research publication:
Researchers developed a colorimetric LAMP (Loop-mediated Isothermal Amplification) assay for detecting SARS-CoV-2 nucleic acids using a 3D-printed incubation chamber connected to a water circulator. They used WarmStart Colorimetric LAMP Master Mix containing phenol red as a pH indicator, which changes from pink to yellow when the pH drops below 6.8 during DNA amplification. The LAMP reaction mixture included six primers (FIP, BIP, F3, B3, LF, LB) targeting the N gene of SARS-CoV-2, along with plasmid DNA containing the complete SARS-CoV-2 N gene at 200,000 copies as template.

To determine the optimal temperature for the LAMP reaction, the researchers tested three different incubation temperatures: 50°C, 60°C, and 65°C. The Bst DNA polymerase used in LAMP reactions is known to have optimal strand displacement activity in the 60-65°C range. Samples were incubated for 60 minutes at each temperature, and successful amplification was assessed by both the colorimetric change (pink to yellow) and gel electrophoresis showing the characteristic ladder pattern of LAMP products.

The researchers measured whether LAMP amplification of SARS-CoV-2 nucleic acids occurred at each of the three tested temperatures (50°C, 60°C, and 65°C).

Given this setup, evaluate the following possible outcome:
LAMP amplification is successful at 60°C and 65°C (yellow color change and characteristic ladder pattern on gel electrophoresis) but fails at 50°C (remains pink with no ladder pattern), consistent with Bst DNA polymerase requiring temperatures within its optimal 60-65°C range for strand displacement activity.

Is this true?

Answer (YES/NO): YES